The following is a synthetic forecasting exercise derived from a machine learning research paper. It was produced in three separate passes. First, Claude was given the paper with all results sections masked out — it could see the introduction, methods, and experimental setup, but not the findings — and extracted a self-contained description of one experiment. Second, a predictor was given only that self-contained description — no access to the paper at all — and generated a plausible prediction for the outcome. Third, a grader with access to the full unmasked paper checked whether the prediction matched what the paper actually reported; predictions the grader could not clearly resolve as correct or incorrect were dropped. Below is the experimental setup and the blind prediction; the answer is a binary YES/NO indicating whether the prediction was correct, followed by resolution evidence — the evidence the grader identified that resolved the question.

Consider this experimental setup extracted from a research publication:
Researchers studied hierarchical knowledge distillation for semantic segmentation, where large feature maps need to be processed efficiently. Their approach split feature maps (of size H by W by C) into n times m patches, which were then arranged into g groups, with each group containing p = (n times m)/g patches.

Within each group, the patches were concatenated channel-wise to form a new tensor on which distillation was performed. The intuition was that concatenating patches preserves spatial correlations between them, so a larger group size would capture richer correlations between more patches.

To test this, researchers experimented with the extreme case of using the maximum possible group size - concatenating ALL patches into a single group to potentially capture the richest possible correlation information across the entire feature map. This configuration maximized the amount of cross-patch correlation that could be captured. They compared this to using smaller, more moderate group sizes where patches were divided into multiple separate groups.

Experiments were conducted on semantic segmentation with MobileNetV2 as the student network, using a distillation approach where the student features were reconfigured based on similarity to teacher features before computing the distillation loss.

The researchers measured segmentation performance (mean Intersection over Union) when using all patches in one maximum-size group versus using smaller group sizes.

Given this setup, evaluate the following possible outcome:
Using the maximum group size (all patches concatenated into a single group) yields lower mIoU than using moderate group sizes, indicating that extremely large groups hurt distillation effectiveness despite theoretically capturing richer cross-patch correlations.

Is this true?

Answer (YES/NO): YES